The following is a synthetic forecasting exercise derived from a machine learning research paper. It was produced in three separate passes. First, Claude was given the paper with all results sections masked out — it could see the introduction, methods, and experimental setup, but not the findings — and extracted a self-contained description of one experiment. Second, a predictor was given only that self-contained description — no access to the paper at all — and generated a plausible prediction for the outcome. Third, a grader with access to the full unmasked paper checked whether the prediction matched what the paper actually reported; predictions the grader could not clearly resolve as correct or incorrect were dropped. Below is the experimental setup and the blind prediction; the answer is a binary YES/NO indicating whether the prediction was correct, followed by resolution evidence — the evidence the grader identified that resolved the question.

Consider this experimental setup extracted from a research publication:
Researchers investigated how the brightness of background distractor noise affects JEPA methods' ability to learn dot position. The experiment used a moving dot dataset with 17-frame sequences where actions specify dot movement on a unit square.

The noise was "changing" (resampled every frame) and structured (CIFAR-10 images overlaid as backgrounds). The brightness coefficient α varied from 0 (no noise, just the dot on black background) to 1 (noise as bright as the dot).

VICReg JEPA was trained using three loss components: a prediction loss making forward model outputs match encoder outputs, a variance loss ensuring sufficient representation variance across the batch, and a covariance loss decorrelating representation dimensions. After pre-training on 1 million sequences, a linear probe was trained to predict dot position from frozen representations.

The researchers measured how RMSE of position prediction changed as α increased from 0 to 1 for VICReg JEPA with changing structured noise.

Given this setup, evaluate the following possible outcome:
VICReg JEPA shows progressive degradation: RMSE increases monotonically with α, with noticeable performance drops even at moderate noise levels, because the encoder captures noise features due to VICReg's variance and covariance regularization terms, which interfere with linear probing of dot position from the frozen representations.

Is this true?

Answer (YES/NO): NO